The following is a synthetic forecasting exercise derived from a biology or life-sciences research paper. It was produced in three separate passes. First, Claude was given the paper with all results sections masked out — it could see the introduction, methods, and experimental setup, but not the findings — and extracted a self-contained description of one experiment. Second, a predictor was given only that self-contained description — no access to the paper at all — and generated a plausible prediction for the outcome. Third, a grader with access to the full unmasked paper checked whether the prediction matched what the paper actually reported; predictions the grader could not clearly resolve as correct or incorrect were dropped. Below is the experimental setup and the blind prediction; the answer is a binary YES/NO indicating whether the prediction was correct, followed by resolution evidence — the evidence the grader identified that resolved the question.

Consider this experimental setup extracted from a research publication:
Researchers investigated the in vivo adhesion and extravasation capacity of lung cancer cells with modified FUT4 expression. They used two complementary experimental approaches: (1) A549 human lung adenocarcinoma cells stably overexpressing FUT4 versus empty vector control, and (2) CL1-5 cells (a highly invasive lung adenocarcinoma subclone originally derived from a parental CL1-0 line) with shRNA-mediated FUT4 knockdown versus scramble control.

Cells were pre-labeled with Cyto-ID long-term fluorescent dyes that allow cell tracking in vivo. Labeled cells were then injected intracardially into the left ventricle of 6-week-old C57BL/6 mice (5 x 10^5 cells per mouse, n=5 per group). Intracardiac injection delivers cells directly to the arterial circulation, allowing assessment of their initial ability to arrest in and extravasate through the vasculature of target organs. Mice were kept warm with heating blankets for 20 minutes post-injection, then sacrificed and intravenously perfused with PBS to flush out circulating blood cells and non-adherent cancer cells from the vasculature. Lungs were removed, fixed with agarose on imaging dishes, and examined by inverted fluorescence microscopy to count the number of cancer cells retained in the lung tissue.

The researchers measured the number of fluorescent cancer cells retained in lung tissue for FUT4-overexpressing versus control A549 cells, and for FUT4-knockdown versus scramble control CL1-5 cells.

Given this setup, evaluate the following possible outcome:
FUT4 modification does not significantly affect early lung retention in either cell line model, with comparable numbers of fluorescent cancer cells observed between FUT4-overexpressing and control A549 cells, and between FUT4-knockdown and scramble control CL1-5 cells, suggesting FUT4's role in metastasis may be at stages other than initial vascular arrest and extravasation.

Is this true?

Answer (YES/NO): NO